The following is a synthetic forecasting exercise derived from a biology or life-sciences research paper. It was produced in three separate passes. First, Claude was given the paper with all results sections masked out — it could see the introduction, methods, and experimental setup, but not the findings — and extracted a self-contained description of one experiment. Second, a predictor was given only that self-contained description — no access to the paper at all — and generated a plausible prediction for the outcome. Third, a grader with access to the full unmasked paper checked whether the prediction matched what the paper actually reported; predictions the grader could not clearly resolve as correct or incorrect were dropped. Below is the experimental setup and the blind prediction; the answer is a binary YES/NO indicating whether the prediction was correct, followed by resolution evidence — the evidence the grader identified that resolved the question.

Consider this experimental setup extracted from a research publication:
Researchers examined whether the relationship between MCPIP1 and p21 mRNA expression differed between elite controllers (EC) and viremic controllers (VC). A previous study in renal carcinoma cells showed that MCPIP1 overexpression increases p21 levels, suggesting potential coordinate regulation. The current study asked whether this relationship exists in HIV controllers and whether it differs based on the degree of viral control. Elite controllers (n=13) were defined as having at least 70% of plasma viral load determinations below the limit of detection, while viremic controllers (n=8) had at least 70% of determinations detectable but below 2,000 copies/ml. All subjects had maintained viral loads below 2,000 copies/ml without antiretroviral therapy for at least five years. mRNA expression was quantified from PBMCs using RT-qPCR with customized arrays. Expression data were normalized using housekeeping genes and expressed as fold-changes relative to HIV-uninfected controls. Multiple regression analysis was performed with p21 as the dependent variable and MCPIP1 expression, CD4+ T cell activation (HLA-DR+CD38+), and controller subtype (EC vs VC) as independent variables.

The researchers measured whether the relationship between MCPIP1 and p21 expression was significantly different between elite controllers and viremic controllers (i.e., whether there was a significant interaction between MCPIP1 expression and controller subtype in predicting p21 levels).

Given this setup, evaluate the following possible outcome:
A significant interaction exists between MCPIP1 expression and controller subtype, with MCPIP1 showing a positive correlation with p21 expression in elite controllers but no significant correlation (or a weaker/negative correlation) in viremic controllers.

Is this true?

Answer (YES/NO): NO